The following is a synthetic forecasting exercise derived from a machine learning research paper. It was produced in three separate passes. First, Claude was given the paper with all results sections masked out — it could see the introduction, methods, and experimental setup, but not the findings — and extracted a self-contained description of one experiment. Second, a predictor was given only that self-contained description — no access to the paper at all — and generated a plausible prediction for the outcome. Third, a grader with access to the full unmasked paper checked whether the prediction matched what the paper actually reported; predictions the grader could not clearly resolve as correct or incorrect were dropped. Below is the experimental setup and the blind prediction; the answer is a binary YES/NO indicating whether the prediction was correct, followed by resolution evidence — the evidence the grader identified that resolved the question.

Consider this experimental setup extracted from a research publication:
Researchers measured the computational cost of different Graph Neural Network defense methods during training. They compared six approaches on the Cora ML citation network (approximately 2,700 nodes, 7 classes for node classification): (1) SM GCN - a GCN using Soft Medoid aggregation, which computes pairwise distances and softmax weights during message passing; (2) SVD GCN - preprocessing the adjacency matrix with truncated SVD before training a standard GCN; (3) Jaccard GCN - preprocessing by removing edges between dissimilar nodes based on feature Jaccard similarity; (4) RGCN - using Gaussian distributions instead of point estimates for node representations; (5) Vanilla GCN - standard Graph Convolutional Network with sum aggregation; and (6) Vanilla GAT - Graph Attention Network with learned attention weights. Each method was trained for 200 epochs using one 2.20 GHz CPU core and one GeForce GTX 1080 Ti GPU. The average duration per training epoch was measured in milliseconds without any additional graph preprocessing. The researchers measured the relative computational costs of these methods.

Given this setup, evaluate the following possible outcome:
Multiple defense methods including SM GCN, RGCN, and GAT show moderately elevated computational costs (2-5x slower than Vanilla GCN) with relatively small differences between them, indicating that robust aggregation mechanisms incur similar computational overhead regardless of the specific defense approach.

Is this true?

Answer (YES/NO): NO